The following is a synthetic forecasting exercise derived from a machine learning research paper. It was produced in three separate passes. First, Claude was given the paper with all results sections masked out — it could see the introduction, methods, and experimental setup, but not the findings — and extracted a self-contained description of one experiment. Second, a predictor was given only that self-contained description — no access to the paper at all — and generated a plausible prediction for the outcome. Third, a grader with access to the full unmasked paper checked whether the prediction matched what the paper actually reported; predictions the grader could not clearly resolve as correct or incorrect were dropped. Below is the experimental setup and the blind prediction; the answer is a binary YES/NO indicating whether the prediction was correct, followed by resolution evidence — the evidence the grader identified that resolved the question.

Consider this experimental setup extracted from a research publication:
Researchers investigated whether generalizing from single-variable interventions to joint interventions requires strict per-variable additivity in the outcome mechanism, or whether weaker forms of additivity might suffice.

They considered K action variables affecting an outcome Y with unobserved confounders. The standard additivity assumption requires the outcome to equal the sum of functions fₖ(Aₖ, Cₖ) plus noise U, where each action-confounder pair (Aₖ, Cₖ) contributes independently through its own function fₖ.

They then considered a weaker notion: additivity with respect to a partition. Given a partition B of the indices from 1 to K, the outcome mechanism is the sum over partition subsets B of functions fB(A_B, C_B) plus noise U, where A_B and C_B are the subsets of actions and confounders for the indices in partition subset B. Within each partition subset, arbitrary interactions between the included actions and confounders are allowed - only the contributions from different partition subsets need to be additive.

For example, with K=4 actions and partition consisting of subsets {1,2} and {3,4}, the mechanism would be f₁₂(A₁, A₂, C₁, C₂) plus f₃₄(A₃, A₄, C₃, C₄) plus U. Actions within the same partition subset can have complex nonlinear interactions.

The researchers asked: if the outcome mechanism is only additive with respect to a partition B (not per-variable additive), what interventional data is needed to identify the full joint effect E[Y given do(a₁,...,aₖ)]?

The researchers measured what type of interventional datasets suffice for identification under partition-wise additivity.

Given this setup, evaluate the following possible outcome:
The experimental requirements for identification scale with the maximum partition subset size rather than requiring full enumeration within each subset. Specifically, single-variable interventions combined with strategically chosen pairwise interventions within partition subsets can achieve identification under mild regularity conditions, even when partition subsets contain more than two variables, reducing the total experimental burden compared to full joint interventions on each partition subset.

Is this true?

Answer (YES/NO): NO